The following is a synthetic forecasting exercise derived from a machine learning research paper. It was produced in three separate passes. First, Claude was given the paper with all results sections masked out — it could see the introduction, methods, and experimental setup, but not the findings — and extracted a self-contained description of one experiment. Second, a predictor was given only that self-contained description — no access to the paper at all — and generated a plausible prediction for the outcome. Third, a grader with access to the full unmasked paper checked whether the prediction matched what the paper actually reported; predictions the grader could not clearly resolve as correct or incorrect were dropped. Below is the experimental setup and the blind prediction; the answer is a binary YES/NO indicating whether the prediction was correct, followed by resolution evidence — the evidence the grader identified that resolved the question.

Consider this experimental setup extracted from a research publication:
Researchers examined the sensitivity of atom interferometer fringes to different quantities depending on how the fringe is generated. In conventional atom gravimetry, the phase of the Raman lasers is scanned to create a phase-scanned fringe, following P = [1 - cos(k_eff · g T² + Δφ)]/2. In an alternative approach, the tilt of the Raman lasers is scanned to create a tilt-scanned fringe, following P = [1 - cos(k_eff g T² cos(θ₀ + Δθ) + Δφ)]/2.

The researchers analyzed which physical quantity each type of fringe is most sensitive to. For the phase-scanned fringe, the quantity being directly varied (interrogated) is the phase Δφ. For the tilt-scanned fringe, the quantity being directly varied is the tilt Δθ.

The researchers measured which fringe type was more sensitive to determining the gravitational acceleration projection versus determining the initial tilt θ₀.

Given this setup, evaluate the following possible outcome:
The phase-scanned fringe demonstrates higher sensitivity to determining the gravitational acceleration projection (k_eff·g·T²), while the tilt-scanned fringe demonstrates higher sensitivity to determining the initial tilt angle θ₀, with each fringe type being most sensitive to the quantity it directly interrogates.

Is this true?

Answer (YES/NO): YES